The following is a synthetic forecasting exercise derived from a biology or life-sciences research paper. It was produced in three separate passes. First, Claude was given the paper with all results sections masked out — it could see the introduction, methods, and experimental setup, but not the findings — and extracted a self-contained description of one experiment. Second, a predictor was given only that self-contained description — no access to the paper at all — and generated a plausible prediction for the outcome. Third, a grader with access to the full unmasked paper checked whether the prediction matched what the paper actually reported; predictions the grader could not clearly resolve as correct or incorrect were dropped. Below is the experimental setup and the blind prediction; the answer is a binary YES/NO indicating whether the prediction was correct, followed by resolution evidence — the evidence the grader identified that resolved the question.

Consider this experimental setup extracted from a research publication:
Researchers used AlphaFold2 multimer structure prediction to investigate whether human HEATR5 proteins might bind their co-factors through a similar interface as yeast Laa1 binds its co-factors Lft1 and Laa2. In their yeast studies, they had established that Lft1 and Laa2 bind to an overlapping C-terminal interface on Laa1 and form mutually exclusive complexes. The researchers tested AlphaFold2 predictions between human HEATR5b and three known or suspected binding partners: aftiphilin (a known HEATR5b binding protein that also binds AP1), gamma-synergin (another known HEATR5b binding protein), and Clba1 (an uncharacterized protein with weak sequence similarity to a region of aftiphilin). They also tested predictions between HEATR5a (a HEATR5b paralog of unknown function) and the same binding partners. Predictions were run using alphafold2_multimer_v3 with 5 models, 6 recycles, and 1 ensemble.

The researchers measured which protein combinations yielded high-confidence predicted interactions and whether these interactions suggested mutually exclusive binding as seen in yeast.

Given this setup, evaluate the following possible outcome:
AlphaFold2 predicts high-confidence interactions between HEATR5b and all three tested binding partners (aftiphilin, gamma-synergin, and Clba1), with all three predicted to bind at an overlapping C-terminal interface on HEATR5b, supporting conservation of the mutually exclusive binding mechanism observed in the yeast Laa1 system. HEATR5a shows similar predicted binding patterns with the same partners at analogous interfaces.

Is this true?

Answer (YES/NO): NO